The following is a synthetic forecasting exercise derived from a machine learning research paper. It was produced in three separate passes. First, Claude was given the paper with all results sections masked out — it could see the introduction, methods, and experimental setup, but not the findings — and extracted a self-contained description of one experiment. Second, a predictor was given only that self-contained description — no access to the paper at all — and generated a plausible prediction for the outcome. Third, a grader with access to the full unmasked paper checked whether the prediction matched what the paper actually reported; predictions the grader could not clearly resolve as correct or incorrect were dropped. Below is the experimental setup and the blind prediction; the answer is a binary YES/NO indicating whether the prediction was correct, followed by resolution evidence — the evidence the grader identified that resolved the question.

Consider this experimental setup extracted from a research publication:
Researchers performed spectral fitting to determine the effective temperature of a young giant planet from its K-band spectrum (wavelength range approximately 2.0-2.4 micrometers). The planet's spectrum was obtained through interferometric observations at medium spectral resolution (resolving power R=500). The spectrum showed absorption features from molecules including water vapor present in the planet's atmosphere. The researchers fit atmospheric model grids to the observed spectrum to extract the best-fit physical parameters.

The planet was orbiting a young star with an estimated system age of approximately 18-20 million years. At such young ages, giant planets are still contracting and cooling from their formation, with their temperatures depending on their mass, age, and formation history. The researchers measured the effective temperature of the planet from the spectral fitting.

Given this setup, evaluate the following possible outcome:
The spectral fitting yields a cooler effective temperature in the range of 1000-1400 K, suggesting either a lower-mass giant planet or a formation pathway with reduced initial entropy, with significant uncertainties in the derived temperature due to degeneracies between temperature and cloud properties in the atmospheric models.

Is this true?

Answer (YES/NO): NO